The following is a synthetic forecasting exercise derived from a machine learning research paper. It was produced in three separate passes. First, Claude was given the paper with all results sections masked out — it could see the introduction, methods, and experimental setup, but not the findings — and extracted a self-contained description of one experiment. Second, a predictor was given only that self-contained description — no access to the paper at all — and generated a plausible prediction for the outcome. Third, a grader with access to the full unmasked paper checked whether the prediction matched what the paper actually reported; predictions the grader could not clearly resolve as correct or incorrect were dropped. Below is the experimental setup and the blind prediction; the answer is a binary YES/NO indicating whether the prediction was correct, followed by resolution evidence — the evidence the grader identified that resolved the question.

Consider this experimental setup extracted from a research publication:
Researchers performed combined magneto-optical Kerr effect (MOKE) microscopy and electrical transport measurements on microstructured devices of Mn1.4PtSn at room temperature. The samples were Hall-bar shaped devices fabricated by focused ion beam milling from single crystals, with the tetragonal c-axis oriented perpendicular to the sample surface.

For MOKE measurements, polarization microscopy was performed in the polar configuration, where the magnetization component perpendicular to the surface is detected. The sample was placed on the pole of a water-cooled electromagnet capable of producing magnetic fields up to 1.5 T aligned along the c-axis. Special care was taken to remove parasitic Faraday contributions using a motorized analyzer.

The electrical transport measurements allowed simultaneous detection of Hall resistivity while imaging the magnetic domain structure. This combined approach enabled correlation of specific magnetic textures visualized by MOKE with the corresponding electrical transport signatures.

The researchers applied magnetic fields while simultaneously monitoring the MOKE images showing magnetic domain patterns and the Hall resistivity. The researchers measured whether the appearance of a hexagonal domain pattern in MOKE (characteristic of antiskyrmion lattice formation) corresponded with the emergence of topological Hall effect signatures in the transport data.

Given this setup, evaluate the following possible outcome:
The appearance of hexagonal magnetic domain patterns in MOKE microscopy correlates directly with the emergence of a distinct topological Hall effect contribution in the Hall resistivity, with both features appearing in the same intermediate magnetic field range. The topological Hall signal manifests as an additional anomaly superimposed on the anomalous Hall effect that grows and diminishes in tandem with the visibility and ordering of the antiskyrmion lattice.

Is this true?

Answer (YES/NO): YES